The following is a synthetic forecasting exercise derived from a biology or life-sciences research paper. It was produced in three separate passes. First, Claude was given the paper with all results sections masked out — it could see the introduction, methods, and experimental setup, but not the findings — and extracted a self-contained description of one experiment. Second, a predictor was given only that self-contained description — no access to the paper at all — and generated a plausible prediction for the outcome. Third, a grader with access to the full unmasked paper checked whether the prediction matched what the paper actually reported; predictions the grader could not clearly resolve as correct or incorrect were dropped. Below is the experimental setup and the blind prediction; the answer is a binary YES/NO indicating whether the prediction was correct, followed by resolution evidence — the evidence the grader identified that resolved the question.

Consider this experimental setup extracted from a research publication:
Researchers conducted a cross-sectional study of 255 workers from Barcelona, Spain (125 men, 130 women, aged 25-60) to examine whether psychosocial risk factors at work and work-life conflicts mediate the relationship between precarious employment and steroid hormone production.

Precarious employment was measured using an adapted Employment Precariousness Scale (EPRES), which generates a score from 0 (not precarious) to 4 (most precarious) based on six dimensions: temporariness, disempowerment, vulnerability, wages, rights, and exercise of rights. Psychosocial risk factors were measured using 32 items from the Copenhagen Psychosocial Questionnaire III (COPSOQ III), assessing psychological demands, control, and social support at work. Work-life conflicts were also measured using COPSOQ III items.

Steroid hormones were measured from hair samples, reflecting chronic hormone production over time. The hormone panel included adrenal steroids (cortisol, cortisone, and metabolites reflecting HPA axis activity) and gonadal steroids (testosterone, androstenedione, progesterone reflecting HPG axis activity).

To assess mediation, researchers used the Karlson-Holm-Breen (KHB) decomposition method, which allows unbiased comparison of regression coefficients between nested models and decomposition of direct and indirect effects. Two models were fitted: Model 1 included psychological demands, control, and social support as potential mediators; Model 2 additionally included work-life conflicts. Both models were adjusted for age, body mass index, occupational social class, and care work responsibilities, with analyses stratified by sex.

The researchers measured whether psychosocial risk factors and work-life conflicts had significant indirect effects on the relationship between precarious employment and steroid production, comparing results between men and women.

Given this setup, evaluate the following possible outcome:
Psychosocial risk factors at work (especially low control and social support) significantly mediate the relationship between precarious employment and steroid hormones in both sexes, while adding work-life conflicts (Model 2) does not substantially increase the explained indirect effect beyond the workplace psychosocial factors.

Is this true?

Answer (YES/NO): NO